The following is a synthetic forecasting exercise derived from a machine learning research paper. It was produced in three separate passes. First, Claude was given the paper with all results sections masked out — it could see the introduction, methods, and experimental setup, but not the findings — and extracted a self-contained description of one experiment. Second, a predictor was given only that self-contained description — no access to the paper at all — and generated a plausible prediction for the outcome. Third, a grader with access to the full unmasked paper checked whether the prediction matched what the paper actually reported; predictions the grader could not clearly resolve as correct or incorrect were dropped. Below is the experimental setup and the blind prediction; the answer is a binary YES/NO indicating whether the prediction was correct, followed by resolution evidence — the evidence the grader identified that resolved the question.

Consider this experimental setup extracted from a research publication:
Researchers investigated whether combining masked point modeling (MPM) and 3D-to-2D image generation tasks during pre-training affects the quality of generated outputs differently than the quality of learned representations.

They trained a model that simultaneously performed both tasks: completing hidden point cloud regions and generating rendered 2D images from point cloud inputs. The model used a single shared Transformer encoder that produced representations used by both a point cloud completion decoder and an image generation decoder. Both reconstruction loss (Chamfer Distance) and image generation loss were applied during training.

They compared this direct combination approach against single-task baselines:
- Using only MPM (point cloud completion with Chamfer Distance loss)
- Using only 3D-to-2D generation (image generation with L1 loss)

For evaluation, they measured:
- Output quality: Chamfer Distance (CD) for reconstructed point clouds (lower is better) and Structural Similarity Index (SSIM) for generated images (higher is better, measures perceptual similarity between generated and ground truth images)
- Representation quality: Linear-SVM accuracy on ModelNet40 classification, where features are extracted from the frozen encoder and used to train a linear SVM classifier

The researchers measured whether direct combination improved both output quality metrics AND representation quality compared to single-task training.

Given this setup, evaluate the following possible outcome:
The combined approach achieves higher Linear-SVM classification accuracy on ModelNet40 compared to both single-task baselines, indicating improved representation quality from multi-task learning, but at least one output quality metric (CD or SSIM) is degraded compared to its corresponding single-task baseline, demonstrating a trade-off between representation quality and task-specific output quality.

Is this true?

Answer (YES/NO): NO